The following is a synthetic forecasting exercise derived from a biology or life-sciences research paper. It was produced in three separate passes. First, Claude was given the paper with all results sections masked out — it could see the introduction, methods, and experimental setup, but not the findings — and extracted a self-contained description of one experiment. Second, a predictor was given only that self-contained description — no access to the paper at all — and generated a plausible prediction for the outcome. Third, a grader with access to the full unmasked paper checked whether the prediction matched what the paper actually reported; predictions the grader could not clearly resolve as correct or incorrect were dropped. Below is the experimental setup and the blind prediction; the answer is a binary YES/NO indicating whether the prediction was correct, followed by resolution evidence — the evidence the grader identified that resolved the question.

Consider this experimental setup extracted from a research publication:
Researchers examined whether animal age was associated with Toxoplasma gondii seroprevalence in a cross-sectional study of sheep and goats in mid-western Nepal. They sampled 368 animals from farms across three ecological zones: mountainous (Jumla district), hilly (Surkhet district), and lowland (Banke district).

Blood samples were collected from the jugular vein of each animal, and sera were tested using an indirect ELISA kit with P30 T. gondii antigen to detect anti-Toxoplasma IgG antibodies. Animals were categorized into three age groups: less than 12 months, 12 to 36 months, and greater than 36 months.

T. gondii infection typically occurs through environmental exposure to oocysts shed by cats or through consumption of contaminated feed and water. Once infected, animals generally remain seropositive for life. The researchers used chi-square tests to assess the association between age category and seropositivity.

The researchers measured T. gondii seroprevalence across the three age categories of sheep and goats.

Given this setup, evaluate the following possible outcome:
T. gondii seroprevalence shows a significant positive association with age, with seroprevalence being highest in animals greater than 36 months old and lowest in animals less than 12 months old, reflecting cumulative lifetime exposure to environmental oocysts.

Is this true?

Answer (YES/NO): YES